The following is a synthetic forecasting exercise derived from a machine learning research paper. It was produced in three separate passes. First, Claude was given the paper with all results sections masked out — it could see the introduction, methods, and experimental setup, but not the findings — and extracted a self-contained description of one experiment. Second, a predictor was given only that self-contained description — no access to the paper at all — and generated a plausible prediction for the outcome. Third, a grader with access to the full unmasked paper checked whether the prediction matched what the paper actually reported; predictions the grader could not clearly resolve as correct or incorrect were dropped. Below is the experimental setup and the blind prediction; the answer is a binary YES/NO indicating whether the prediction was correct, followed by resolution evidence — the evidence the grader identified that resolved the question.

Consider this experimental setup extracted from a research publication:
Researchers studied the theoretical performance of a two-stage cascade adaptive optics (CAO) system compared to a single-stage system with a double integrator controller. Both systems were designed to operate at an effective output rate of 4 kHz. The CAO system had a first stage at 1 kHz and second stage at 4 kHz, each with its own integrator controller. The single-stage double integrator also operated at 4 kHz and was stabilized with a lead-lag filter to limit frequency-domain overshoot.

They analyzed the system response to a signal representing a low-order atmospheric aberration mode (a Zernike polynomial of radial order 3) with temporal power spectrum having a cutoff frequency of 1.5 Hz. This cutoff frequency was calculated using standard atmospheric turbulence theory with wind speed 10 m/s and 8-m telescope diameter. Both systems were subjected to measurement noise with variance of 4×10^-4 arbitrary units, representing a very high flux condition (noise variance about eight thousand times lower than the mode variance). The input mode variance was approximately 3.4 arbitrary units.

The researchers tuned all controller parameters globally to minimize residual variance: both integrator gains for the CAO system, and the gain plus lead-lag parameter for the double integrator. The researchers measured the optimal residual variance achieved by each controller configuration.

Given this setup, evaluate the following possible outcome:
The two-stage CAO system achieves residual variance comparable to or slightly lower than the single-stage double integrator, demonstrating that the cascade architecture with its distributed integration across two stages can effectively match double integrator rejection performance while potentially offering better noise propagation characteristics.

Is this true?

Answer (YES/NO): NO